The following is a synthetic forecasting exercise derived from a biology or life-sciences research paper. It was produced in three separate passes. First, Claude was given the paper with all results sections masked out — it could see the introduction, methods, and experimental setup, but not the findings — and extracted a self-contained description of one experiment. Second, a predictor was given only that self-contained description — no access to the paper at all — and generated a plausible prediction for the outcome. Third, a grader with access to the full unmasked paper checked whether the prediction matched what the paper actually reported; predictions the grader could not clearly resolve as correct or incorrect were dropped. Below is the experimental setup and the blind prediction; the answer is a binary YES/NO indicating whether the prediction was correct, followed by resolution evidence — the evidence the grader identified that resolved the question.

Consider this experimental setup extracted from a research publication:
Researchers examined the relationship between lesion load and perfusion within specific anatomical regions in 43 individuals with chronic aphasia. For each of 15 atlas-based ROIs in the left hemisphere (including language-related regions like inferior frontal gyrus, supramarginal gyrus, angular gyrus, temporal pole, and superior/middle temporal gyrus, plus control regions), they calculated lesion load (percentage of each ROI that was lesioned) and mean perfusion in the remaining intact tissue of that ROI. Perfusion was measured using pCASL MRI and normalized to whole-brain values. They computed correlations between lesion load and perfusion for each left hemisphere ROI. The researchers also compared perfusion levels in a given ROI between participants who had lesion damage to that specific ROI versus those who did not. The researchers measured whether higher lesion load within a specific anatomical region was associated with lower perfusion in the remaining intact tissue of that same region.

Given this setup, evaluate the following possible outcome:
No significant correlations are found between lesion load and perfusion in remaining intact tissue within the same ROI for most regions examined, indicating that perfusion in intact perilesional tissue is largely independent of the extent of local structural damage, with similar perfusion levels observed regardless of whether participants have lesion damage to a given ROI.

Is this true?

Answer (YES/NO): NO